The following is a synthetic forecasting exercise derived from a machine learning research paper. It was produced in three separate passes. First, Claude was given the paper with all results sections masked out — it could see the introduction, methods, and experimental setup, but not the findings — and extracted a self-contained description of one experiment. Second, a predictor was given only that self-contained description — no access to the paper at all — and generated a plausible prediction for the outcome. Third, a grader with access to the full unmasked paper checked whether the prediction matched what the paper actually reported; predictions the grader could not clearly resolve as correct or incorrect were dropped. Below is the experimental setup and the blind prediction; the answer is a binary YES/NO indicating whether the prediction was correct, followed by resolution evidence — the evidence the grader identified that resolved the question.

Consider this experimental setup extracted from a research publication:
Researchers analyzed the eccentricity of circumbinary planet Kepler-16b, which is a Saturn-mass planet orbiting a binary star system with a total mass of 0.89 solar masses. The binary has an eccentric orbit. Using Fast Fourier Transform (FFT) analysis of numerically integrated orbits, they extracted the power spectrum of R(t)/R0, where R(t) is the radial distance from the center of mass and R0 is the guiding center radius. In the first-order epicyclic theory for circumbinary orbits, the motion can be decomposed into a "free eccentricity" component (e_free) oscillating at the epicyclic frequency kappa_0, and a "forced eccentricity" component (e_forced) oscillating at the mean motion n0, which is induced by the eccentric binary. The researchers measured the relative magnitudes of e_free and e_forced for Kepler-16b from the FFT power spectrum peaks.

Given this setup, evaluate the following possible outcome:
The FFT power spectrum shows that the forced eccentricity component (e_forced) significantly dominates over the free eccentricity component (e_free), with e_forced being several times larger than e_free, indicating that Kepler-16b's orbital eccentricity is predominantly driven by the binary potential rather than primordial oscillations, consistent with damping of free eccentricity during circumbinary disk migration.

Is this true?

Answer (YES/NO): NO